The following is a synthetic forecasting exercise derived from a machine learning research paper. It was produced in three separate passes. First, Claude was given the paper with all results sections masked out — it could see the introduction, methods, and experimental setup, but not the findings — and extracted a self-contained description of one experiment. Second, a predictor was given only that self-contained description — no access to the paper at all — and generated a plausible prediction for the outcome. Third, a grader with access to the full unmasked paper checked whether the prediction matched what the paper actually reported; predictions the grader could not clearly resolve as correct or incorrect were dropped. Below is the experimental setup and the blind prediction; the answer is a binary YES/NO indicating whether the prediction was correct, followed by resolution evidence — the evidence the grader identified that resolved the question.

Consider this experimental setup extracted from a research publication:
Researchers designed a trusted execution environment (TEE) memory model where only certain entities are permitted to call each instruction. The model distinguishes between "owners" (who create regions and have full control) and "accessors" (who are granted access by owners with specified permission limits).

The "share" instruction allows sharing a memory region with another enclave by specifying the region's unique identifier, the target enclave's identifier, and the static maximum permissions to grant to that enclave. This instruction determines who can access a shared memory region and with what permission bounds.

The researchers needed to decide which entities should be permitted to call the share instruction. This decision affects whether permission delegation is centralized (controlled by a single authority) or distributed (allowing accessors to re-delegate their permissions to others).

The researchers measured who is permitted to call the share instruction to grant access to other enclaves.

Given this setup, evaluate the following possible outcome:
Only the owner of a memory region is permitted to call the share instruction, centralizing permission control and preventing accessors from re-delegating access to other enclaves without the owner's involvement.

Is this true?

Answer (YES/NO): YES